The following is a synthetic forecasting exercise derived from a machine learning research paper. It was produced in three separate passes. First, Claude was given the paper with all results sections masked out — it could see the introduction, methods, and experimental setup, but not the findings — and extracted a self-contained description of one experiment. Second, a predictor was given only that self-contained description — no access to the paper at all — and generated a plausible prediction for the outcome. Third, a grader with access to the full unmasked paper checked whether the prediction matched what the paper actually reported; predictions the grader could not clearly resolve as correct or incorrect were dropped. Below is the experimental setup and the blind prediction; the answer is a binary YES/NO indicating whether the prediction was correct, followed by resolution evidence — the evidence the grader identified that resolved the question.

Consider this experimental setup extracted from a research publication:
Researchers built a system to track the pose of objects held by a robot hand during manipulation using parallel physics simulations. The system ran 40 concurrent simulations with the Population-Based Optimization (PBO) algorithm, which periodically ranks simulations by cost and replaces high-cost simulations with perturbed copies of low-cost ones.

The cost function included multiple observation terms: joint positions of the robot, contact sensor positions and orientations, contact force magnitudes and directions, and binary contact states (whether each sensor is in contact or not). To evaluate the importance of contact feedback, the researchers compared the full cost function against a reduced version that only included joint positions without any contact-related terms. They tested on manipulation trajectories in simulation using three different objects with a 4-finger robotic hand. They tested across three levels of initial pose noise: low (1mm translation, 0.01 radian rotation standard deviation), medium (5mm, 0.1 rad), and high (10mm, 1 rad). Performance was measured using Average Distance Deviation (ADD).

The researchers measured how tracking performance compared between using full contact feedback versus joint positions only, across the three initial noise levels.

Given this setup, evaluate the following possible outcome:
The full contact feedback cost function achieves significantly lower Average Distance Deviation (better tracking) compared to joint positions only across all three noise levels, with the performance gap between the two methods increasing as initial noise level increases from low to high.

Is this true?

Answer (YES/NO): YES